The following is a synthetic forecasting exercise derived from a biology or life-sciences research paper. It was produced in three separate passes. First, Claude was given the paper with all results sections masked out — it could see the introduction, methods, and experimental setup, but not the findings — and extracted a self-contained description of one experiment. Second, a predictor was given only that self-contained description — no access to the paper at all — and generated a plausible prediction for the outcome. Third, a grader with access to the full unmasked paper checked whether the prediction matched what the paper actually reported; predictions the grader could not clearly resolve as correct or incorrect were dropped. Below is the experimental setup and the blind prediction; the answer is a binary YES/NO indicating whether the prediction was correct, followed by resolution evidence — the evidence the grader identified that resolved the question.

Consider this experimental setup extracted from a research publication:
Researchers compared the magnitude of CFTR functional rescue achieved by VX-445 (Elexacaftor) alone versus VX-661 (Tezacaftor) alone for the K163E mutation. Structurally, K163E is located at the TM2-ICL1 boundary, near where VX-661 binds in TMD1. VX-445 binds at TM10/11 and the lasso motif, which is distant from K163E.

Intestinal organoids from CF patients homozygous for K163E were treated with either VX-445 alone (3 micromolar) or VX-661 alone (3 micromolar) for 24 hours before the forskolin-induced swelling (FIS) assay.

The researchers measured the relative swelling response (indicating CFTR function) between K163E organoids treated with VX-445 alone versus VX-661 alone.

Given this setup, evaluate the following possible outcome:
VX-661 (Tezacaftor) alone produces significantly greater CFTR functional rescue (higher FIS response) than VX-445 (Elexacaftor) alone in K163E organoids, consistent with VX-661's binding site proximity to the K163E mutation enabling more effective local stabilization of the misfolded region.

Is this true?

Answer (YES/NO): NO